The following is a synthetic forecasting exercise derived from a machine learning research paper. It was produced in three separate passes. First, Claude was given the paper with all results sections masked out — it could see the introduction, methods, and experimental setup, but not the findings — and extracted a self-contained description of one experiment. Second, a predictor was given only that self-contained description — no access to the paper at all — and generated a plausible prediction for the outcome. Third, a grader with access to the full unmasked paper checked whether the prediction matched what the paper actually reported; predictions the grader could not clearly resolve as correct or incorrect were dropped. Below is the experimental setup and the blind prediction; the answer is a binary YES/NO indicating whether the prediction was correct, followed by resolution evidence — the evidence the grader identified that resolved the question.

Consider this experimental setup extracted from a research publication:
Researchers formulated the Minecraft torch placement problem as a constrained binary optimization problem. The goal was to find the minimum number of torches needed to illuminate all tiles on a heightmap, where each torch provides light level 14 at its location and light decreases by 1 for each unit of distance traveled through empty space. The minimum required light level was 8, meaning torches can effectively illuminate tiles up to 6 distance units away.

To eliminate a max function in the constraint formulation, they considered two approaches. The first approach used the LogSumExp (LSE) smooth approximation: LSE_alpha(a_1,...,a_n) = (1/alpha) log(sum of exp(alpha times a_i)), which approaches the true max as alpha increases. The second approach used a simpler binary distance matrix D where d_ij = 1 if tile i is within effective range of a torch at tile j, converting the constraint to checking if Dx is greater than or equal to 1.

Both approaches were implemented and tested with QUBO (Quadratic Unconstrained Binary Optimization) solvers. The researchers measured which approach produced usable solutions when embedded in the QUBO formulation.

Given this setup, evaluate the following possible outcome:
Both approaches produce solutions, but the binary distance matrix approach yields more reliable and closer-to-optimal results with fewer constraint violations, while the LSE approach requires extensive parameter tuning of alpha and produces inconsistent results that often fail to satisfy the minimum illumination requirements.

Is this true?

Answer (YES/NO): NO